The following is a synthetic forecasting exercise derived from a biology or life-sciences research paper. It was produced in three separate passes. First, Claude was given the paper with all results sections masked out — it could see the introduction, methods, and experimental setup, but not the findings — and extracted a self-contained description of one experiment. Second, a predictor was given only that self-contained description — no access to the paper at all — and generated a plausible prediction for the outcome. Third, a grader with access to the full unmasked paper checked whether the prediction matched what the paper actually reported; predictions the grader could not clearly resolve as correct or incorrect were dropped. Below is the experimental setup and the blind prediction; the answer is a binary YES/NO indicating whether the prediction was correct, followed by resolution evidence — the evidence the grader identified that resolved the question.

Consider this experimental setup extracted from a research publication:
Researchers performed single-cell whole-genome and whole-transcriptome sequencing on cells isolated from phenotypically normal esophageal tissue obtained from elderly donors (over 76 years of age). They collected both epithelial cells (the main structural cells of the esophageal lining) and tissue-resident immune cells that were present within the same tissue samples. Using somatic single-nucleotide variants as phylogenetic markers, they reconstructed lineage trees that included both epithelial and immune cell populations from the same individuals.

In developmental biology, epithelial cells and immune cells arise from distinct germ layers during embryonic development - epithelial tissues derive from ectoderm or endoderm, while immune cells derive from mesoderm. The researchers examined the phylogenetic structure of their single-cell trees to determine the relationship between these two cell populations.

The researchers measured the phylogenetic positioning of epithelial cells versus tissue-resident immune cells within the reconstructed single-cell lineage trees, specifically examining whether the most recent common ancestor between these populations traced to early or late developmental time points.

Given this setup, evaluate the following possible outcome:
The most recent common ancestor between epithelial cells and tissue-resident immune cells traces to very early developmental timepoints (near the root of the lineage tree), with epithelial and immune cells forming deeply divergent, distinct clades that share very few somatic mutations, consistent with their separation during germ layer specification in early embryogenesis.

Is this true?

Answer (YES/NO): NO